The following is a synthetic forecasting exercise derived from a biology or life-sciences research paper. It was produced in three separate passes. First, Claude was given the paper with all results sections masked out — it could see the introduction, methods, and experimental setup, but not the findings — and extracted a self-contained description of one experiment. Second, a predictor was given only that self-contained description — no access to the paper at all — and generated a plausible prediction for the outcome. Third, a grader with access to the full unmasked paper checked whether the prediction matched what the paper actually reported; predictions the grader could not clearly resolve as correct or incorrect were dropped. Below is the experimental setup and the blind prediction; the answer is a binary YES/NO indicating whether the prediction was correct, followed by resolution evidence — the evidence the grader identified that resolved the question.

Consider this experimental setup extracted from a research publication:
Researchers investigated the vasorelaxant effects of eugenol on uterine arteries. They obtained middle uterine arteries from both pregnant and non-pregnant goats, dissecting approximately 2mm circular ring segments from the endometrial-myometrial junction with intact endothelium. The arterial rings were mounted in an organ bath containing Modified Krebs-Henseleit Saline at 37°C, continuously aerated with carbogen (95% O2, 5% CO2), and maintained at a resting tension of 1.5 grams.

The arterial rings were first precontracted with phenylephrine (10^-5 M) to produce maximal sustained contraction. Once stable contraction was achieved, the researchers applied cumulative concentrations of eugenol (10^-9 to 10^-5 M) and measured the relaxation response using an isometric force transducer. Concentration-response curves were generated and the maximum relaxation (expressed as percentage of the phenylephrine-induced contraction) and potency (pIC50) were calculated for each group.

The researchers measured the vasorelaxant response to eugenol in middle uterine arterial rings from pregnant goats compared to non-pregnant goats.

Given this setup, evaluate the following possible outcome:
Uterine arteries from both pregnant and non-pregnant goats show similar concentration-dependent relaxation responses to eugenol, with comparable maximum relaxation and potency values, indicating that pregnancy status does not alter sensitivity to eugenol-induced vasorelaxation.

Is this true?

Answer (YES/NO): NO